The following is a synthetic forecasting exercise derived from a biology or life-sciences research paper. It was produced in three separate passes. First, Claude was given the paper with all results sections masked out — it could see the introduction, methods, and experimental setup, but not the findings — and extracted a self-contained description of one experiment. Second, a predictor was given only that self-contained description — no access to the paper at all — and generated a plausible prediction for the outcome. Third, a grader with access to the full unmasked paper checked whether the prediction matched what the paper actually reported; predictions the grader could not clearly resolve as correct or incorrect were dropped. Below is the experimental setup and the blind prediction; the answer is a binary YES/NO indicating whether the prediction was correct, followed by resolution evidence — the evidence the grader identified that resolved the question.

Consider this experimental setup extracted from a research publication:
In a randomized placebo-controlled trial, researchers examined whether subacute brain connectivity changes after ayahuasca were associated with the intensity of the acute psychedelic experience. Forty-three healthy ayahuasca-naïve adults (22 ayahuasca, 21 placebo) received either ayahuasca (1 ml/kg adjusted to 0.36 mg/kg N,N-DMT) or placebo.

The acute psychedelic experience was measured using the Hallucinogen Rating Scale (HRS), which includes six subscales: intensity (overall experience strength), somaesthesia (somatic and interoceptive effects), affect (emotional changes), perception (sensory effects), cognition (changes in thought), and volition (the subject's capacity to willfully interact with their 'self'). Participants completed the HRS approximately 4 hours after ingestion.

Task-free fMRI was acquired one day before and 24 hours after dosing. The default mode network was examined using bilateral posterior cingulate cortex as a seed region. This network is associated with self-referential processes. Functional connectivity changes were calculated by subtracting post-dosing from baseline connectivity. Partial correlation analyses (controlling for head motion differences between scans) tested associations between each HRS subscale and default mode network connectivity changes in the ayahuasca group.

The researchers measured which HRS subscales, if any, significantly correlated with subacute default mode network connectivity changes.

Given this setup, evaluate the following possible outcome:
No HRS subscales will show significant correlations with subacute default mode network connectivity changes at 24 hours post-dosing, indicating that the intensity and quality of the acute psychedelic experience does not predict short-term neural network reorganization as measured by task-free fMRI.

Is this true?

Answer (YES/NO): NO